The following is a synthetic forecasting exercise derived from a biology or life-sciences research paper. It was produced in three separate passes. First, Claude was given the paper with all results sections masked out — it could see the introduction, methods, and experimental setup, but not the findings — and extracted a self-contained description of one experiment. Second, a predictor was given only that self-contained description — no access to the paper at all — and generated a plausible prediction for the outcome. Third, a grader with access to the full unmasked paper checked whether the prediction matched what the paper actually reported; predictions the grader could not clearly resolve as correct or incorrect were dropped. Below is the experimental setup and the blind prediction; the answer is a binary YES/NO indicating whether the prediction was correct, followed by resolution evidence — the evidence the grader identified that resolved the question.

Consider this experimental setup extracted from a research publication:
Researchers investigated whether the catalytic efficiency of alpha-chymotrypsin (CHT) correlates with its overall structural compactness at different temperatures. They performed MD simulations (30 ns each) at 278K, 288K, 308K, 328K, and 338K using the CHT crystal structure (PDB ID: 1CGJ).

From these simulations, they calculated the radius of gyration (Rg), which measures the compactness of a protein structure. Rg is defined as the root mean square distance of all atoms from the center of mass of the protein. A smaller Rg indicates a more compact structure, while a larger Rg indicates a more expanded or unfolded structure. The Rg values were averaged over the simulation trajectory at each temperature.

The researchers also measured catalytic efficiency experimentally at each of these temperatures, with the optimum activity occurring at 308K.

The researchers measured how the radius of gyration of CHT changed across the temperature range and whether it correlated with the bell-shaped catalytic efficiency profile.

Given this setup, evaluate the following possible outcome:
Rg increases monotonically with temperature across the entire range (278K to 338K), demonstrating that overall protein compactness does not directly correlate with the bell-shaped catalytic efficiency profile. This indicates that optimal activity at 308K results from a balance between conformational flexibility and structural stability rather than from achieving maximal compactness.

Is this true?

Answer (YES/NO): NO